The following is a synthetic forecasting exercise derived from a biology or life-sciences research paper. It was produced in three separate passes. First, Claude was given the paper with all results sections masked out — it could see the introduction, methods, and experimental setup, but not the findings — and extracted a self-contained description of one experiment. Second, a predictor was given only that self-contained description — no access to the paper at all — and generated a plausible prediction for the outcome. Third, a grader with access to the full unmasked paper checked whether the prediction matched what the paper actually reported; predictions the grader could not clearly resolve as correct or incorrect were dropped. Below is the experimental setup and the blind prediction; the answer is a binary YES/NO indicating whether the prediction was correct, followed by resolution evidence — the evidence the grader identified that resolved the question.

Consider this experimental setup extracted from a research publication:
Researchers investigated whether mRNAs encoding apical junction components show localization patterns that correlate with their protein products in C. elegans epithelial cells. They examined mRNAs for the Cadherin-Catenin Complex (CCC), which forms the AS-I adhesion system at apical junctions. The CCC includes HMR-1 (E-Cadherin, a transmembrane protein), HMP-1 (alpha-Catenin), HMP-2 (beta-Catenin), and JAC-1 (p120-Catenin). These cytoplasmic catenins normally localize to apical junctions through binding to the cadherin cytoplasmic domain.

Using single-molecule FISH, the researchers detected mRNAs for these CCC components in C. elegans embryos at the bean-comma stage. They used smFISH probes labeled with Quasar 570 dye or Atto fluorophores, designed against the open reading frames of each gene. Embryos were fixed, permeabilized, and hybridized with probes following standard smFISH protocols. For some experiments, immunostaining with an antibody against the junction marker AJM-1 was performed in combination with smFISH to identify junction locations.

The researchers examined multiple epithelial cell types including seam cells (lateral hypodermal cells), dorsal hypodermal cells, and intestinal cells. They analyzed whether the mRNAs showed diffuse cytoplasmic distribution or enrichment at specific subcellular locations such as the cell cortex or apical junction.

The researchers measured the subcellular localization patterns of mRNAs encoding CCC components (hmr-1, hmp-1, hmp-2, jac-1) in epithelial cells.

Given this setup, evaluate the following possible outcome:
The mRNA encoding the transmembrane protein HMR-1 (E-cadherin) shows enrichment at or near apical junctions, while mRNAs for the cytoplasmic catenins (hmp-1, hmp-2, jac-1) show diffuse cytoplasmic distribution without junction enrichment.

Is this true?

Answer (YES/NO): NO